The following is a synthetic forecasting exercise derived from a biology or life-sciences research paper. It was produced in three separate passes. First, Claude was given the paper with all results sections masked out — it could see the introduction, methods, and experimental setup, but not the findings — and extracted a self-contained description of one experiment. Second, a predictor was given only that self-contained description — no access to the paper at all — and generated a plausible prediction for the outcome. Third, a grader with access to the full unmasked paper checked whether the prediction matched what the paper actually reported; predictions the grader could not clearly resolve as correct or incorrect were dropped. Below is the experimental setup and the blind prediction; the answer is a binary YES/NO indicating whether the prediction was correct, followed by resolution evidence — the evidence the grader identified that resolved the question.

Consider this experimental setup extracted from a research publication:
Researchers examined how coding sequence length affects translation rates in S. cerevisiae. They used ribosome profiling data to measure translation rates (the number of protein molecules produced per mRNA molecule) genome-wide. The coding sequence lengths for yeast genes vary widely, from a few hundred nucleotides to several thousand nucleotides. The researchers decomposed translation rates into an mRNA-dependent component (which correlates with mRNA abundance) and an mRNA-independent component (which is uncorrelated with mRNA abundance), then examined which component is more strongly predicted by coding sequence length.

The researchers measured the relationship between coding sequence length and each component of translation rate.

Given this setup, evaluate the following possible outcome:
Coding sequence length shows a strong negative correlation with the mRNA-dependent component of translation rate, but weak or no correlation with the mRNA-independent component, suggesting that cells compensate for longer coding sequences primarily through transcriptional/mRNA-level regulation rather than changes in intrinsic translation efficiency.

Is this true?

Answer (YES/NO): NO